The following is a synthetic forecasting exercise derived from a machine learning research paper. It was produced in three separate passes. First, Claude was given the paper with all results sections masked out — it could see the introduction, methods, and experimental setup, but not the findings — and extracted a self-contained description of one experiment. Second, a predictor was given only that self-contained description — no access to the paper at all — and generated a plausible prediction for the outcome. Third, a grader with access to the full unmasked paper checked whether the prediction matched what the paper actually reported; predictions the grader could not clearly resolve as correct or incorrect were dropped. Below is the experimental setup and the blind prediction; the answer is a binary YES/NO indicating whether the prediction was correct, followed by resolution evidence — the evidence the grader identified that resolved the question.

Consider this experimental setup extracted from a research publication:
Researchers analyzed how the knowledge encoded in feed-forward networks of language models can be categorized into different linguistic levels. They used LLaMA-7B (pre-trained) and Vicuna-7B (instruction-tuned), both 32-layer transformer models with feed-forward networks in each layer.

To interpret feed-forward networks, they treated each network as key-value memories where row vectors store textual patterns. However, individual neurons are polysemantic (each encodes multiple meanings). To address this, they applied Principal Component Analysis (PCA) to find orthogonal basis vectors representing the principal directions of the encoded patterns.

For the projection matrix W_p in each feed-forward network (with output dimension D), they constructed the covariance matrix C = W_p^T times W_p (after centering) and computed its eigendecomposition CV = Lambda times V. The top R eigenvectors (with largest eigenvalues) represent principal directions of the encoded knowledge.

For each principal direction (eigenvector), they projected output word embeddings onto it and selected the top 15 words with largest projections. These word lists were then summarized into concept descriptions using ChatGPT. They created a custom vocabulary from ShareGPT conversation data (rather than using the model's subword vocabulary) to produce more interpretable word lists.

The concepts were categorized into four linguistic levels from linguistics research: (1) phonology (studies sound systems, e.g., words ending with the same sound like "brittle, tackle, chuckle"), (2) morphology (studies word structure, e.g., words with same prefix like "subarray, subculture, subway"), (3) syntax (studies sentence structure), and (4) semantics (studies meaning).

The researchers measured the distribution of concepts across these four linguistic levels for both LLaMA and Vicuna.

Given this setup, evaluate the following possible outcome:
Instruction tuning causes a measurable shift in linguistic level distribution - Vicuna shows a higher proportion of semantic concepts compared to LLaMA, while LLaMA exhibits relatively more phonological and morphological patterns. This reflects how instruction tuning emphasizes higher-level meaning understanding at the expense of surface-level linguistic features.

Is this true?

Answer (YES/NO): NO